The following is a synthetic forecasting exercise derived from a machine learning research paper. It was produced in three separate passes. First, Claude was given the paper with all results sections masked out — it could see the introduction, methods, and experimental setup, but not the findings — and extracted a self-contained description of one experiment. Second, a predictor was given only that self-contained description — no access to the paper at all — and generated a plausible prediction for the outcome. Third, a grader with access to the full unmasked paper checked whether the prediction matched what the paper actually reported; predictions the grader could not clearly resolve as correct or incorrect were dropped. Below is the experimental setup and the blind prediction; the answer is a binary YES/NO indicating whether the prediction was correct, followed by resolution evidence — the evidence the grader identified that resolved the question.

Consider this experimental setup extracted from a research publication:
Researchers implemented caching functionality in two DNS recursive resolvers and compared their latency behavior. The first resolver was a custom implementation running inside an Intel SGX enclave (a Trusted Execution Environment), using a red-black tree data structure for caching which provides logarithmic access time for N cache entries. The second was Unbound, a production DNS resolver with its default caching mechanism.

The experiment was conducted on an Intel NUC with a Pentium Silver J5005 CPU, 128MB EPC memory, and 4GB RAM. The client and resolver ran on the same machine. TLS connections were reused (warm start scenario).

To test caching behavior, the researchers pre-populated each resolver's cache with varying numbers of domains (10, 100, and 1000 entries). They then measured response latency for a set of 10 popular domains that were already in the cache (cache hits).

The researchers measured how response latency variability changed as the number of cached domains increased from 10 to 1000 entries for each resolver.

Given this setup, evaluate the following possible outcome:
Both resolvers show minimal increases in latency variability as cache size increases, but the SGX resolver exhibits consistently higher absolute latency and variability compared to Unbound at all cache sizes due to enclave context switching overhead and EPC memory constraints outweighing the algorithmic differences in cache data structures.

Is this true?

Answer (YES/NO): NO